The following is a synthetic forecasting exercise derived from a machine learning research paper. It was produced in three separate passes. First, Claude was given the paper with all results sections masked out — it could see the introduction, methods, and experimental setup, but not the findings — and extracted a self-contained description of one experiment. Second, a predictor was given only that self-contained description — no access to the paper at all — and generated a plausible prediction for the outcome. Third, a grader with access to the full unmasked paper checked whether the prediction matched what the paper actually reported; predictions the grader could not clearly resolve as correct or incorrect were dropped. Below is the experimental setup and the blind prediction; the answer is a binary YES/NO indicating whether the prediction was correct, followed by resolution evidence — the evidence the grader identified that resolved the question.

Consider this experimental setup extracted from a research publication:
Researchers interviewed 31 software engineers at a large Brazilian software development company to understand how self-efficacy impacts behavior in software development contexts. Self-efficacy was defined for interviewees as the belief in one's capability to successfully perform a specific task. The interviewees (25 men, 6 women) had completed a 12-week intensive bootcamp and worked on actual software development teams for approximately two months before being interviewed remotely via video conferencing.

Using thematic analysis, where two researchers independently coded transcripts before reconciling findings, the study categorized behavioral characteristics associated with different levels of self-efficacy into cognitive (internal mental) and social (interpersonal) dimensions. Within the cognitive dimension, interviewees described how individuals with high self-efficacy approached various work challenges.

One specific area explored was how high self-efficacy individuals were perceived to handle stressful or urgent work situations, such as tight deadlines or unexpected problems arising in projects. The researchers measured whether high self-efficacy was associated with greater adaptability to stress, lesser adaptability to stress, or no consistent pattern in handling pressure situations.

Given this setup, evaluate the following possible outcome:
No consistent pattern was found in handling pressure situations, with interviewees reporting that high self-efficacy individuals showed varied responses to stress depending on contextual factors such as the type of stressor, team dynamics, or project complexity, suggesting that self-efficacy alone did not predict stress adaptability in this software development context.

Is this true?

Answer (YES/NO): NO